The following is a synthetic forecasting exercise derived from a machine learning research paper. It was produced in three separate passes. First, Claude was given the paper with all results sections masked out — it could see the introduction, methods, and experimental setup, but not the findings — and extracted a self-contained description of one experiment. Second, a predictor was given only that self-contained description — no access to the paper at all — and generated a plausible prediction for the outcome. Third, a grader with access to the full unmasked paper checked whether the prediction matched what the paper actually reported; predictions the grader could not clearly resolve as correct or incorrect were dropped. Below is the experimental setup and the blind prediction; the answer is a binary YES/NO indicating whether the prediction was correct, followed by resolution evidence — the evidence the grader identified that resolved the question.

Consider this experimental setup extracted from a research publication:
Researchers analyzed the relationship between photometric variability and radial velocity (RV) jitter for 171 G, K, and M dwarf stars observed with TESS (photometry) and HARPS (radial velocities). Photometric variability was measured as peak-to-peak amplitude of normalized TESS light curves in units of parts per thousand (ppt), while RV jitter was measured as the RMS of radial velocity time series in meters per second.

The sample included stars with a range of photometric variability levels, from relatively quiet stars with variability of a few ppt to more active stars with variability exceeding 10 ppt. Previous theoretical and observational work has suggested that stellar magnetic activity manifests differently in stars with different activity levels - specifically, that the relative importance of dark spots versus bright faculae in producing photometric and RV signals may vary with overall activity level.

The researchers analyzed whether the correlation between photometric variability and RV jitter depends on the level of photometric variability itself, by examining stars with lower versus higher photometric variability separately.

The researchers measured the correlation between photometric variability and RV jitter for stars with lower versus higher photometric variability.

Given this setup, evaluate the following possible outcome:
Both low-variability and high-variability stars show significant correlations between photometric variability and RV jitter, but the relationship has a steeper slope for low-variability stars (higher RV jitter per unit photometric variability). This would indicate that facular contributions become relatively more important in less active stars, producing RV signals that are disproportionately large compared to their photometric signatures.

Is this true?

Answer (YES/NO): NO